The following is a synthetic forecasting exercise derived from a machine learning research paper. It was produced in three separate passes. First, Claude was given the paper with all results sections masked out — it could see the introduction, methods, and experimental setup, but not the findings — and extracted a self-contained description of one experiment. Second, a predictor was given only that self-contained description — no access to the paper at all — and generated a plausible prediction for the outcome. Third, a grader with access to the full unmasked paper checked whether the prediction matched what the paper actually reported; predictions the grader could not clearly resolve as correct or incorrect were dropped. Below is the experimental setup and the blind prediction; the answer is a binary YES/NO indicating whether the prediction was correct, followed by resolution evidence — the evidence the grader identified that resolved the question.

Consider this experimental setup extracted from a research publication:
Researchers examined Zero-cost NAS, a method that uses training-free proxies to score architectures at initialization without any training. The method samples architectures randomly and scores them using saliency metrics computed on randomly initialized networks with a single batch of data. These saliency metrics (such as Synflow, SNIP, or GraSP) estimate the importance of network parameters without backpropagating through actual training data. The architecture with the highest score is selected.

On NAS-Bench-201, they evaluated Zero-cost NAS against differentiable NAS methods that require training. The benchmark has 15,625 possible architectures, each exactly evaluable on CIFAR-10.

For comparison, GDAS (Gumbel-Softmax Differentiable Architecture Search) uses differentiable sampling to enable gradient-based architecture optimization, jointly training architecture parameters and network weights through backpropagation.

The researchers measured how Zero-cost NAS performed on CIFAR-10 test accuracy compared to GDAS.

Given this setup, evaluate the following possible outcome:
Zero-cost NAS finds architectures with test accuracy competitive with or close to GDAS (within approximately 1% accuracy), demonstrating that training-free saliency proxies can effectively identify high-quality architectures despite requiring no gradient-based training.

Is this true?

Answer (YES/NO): YES